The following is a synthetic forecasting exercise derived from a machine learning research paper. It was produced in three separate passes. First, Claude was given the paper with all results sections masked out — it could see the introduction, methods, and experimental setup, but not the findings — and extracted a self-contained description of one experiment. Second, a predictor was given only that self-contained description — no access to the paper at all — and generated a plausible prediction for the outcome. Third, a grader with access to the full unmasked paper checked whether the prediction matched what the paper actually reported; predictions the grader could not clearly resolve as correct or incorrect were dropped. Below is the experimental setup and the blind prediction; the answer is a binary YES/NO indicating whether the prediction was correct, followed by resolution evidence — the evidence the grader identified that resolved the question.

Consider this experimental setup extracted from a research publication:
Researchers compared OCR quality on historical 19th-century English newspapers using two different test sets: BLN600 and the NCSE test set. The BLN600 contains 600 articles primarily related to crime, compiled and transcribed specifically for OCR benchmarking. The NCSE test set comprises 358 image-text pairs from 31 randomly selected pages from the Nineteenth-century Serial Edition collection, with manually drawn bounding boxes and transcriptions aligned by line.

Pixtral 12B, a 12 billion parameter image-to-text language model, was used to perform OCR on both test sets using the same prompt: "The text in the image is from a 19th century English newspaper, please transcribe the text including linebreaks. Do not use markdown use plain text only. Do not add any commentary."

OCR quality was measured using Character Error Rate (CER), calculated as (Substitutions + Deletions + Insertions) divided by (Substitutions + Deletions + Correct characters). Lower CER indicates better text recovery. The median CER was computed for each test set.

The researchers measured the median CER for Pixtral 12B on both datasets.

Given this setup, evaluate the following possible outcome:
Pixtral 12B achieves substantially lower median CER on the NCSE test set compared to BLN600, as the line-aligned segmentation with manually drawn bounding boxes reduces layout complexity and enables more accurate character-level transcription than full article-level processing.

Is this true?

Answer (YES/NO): NO